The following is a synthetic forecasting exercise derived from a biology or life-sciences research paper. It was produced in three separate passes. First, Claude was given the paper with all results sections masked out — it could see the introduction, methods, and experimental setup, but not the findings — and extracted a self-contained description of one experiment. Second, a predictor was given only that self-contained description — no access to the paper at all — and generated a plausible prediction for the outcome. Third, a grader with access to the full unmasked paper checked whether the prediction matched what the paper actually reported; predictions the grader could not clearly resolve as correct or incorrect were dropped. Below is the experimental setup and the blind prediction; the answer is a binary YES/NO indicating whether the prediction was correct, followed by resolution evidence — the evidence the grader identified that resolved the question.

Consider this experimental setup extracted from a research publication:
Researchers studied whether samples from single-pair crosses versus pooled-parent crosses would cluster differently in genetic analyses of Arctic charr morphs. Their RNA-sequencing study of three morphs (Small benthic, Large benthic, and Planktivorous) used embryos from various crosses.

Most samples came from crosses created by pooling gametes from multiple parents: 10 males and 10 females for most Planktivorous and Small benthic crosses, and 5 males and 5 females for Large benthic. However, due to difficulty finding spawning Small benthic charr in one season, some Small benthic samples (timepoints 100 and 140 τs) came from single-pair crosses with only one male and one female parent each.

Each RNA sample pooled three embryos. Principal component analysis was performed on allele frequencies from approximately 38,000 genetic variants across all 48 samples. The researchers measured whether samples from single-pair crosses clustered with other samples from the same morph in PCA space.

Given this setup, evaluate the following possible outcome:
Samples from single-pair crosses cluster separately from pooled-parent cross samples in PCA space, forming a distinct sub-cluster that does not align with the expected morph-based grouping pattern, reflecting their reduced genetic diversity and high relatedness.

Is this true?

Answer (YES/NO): NO